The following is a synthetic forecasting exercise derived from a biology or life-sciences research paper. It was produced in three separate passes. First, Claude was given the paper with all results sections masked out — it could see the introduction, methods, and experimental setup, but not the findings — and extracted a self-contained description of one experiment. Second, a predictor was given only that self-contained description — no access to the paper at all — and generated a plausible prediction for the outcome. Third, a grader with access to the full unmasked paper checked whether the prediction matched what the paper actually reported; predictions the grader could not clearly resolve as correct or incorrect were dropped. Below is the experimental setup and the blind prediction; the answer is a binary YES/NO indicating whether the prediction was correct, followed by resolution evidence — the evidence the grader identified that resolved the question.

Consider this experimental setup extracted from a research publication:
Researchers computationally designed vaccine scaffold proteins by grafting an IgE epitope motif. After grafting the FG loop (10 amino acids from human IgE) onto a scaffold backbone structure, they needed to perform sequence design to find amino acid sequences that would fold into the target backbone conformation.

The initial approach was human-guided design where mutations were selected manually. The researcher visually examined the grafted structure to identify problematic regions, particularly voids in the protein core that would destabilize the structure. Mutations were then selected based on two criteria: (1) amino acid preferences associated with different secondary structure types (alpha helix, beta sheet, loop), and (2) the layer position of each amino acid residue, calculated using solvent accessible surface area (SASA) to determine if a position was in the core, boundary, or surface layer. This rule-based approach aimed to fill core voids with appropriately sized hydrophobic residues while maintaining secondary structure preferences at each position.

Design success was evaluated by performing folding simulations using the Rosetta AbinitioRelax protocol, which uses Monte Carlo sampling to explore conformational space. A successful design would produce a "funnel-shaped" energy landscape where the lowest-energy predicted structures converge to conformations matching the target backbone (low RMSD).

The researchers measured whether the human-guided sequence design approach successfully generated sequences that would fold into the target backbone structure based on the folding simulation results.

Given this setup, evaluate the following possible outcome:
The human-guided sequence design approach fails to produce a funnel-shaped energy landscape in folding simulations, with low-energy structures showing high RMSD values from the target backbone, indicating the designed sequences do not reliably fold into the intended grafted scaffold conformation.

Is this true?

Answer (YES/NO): YES